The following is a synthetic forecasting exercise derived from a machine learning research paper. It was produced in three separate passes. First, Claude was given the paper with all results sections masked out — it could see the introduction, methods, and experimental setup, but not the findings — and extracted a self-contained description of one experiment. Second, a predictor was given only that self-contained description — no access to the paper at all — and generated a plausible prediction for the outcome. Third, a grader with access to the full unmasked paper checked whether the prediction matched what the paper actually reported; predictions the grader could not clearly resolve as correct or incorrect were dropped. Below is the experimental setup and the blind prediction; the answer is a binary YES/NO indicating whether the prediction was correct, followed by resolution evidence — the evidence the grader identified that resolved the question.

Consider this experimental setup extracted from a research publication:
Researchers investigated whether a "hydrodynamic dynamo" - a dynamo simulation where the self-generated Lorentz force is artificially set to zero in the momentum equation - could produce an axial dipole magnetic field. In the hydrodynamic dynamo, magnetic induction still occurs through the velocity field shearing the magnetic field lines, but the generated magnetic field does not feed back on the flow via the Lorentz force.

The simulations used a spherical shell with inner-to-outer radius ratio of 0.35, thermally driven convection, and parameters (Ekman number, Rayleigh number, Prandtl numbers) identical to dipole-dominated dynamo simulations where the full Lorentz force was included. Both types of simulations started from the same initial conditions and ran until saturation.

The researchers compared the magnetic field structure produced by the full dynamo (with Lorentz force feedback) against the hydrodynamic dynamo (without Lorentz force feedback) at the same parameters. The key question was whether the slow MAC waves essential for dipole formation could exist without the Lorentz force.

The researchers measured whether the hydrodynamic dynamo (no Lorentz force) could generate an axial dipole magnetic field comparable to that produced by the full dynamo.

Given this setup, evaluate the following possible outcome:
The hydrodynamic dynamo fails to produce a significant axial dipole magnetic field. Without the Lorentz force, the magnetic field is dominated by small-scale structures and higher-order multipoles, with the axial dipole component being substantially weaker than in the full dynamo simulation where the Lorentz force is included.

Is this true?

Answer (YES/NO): YES